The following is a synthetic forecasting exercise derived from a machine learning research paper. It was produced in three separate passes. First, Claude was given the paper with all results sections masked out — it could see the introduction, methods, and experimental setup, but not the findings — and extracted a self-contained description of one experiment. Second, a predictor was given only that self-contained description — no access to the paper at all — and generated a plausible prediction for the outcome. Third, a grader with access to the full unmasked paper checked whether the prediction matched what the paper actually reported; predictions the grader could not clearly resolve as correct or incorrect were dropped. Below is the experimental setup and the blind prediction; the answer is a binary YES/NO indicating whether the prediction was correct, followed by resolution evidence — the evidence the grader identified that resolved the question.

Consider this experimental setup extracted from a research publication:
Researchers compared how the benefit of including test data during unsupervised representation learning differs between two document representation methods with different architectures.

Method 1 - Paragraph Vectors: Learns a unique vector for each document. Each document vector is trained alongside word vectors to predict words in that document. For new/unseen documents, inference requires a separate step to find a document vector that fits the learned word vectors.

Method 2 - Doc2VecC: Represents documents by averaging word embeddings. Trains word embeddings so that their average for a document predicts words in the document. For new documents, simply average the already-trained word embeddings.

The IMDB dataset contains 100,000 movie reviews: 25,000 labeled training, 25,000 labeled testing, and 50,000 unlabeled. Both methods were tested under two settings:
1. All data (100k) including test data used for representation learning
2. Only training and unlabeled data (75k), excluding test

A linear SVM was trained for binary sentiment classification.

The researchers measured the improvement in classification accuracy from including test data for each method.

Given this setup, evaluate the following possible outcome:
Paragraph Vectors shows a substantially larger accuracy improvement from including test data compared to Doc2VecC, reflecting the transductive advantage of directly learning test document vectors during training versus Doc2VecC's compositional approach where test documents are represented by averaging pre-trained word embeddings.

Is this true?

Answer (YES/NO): NO